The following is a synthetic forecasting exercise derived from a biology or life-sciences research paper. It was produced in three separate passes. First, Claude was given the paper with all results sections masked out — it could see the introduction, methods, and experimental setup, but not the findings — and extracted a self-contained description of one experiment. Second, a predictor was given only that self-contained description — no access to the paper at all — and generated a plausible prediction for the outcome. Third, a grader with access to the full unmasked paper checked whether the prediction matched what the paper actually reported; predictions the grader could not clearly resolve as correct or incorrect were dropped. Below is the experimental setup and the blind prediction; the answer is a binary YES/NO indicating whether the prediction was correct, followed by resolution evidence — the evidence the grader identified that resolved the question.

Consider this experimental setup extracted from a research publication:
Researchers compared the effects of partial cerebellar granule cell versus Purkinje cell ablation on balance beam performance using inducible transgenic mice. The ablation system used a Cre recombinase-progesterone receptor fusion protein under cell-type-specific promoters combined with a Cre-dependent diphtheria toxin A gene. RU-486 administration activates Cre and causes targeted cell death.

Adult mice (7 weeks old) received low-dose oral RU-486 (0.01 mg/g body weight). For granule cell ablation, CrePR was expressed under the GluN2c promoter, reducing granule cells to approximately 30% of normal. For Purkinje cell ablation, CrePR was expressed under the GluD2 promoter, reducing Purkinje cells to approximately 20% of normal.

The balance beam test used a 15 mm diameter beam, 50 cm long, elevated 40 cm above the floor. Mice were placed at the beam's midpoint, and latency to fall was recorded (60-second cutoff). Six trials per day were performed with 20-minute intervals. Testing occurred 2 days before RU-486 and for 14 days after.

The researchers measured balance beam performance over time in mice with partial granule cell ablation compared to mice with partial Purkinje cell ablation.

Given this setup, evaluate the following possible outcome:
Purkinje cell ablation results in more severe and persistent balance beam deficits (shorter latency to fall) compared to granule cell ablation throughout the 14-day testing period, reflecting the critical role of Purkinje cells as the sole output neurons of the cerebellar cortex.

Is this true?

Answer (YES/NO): NO